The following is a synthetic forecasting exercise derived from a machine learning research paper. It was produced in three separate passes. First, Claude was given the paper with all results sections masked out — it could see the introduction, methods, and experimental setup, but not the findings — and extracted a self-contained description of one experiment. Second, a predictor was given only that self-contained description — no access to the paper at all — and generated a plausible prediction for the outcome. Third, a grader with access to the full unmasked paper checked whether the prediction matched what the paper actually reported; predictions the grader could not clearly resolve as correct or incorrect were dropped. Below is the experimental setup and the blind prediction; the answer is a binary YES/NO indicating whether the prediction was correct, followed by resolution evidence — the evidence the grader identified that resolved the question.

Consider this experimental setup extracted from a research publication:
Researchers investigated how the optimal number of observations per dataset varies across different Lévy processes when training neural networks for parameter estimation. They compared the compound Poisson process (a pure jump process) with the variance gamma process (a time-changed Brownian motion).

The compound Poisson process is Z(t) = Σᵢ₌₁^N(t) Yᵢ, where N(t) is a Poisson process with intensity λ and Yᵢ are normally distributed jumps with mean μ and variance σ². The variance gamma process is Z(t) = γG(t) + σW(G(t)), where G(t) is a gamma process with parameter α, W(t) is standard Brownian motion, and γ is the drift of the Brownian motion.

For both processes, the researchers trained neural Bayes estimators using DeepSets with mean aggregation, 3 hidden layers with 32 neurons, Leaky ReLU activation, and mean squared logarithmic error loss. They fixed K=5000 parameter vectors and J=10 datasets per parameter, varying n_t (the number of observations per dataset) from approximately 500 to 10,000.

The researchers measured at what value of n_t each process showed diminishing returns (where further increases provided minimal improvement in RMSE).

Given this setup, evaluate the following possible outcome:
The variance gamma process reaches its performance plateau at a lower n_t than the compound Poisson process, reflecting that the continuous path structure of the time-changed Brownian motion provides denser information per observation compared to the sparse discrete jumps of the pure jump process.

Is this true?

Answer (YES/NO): YES